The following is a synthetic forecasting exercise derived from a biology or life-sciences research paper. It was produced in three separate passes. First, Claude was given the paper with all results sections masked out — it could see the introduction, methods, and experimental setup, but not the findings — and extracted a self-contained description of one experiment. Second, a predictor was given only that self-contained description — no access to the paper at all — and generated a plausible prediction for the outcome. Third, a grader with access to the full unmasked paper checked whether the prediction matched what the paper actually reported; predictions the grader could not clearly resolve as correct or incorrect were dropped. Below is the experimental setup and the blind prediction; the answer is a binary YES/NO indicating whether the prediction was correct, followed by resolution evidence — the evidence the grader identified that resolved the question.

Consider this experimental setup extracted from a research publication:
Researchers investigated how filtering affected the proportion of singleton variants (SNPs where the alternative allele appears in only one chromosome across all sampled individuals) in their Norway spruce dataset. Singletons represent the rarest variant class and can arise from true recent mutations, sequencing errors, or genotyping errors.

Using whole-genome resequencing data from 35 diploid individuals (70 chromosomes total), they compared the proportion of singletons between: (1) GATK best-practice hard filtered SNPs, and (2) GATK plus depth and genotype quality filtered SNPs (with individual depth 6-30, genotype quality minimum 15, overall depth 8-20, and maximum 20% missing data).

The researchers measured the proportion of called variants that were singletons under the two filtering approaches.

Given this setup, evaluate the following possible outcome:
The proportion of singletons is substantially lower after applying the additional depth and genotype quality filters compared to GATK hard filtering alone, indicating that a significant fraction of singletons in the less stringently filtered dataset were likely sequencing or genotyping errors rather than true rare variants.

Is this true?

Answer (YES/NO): NO